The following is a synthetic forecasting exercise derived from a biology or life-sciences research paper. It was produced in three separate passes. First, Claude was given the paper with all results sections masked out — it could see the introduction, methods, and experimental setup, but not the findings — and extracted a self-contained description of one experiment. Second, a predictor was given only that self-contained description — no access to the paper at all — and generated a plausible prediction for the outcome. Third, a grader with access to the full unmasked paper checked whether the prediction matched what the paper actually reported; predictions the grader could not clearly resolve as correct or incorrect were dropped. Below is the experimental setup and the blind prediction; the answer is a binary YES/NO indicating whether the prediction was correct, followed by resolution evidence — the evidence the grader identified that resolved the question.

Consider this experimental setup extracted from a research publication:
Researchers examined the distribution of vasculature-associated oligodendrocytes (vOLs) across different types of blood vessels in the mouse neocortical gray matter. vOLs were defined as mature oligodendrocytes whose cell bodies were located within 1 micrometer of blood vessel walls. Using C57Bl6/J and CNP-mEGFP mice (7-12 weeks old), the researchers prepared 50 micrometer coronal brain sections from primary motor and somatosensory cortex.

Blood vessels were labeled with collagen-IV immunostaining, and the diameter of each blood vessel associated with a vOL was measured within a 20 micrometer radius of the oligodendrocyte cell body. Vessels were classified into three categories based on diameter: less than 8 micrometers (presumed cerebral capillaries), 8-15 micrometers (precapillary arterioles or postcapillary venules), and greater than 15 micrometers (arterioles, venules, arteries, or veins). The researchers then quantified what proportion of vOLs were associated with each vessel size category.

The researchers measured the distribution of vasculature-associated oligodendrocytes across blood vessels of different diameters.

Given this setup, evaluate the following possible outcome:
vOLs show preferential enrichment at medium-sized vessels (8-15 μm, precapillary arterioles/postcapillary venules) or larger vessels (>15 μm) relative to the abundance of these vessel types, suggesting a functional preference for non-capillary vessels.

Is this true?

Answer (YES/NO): NO